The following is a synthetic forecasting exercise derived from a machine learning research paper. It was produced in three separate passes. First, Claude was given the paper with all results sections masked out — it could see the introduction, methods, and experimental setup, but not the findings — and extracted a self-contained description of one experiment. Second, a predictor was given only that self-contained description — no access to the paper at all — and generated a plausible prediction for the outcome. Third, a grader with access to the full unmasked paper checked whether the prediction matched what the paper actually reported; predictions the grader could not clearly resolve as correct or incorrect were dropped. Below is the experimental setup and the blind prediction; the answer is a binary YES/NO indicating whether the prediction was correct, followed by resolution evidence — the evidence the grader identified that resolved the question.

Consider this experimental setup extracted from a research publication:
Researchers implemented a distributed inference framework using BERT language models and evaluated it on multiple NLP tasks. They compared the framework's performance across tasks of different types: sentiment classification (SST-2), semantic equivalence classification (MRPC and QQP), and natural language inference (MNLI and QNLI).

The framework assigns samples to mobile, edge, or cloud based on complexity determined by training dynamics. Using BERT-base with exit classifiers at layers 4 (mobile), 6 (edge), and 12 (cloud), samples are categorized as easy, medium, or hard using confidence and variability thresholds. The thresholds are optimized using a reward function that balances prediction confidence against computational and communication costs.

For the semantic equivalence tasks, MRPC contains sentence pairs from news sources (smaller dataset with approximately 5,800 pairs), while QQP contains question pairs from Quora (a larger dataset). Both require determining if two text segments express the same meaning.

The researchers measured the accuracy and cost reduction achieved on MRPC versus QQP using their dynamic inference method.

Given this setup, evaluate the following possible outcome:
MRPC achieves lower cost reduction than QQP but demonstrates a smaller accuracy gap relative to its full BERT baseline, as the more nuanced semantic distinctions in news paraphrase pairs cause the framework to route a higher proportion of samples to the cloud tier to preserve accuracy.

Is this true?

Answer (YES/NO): NO